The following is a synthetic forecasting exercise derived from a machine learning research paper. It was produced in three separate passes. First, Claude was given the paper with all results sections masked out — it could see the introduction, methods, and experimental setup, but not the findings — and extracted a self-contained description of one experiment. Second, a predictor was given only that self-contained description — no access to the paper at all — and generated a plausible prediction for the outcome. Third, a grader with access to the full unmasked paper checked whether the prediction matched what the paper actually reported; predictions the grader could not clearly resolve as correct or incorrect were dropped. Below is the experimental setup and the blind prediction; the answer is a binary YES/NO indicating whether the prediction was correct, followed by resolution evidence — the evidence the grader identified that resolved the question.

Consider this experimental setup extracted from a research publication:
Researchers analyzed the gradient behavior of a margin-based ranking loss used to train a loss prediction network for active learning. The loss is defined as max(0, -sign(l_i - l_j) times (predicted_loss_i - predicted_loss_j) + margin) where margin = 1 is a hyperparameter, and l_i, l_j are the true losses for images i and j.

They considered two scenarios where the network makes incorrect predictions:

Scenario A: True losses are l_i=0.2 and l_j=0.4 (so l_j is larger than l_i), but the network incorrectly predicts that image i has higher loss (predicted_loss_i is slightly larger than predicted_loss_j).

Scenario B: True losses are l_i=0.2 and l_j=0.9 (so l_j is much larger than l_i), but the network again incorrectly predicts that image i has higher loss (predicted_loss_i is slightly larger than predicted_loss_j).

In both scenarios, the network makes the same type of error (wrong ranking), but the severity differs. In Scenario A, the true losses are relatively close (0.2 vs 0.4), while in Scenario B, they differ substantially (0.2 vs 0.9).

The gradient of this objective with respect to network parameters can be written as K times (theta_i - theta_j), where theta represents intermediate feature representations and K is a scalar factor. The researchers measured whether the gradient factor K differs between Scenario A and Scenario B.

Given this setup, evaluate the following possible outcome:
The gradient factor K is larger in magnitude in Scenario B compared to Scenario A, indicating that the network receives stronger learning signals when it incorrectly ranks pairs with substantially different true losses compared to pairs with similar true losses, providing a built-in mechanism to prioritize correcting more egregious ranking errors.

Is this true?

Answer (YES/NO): NO